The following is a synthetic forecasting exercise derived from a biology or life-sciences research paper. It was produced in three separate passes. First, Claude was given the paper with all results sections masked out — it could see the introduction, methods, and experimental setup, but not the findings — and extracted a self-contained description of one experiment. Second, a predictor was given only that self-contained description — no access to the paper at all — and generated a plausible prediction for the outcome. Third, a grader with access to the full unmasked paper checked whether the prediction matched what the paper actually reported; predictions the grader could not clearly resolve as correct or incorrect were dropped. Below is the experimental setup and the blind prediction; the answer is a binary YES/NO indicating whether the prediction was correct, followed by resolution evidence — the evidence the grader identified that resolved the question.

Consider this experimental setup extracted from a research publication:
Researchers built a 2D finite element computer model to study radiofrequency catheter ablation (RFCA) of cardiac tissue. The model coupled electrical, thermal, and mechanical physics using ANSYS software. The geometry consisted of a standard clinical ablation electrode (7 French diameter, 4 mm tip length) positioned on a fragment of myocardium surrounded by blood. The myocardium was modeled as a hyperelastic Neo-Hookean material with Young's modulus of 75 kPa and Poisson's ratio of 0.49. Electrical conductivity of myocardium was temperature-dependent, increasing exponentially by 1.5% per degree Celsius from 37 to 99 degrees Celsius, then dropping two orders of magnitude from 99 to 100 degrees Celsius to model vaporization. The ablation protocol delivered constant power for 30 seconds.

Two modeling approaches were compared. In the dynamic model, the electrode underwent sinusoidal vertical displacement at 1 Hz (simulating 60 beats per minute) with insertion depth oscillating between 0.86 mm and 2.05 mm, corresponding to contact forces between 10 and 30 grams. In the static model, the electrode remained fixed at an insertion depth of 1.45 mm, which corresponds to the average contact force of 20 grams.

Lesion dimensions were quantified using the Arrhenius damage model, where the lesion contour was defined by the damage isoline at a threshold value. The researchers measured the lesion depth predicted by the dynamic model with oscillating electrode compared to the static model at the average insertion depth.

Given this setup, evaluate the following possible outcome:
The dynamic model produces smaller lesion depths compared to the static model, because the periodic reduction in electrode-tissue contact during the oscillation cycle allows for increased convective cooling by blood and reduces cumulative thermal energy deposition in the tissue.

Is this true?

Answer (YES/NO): NO